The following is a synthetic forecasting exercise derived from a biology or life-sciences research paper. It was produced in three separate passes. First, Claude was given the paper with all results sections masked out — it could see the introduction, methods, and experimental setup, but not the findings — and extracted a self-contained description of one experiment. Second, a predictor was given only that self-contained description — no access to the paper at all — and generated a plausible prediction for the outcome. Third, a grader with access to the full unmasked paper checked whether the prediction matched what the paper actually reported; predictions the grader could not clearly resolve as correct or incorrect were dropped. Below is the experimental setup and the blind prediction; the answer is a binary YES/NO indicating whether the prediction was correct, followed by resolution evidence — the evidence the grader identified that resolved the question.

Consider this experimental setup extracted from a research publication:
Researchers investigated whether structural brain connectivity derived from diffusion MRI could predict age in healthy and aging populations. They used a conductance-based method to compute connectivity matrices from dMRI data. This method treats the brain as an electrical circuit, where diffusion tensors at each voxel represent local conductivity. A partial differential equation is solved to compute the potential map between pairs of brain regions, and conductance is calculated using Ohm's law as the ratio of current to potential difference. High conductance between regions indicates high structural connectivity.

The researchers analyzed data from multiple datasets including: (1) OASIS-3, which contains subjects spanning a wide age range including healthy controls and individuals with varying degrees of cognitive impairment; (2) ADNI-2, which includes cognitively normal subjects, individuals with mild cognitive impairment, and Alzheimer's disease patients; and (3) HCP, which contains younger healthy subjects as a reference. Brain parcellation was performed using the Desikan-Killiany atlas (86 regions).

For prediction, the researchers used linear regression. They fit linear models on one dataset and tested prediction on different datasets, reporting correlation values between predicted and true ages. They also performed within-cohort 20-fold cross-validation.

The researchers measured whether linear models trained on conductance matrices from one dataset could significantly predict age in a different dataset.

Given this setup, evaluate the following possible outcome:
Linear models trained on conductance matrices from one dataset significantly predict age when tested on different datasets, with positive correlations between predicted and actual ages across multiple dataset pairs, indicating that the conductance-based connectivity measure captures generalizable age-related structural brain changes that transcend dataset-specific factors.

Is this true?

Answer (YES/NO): NO